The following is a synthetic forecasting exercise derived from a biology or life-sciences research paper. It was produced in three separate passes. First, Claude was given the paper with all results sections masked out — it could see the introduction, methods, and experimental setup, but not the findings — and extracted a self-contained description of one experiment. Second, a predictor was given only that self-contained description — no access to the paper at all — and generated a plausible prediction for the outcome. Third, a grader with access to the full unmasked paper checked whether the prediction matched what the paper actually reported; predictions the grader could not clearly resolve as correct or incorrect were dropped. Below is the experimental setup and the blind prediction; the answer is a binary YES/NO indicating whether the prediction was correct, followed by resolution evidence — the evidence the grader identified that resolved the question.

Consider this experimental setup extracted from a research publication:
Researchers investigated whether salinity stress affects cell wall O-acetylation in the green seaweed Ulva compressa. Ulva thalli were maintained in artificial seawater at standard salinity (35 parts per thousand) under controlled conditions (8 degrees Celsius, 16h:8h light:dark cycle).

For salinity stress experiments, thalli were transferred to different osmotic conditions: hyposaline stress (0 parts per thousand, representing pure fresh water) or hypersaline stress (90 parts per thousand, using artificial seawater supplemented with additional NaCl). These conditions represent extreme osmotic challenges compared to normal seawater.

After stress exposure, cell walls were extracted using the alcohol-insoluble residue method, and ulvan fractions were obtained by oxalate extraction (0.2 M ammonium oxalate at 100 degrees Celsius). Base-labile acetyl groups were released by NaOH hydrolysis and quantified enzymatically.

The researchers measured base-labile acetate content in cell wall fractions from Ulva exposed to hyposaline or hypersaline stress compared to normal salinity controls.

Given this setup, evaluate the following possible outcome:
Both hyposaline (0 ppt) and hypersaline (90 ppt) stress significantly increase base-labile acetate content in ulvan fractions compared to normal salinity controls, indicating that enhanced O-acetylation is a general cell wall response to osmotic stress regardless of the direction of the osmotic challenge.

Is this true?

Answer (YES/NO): NO